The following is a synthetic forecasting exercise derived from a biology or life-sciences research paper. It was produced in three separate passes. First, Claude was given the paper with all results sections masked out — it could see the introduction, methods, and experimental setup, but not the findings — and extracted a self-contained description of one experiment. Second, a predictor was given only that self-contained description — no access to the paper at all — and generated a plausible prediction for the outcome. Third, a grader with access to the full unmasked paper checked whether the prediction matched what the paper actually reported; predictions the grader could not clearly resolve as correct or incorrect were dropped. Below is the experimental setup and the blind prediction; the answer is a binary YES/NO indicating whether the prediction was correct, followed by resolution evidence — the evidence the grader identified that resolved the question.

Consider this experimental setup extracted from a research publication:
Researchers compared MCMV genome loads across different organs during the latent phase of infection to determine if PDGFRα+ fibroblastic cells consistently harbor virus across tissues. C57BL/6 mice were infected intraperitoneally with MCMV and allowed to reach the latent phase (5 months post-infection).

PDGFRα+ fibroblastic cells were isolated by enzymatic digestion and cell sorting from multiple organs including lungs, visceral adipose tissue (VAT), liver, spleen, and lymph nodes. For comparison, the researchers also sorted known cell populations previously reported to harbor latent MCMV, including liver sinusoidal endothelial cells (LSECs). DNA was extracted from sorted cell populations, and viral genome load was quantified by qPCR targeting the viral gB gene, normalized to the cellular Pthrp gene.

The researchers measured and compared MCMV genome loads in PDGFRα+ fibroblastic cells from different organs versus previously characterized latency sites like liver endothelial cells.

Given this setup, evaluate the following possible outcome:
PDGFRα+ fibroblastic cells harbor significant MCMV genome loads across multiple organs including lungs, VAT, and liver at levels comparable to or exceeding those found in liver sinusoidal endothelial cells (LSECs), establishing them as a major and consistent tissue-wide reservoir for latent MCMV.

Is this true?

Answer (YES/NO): NO